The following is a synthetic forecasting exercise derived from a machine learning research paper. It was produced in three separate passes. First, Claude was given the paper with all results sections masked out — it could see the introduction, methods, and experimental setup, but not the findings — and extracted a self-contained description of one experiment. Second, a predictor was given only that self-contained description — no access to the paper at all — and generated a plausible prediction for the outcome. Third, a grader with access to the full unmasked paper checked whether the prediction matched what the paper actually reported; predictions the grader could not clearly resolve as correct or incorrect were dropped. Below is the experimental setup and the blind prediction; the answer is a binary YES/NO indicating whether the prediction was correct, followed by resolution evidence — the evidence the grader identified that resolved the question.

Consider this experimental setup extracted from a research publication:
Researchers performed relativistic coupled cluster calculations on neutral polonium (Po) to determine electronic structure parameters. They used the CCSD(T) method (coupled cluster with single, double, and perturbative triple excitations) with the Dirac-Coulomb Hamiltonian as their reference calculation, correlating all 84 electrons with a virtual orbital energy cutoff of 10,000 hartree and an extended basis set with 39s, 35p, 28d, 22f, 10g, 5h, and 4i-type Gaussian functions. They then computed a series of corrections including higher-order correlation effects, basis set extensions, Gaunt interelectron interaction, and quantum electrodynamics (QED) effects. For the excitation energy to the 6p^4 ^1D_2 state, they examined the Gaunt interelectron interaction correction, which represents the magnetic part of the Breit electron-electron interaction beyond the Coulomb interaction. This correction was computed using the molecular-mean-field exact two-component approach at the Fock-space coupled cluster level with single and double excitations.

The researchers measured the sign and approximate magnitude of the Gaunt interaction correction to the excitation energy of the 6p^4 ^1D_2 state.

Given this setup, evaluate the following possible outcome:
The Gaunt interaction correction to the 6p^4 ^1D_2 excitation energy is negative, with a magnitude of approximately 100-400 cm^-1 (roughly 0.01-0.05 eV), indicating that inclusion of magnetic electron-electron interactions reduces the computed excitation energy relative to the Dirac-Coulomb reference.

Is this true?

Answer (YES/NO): YES